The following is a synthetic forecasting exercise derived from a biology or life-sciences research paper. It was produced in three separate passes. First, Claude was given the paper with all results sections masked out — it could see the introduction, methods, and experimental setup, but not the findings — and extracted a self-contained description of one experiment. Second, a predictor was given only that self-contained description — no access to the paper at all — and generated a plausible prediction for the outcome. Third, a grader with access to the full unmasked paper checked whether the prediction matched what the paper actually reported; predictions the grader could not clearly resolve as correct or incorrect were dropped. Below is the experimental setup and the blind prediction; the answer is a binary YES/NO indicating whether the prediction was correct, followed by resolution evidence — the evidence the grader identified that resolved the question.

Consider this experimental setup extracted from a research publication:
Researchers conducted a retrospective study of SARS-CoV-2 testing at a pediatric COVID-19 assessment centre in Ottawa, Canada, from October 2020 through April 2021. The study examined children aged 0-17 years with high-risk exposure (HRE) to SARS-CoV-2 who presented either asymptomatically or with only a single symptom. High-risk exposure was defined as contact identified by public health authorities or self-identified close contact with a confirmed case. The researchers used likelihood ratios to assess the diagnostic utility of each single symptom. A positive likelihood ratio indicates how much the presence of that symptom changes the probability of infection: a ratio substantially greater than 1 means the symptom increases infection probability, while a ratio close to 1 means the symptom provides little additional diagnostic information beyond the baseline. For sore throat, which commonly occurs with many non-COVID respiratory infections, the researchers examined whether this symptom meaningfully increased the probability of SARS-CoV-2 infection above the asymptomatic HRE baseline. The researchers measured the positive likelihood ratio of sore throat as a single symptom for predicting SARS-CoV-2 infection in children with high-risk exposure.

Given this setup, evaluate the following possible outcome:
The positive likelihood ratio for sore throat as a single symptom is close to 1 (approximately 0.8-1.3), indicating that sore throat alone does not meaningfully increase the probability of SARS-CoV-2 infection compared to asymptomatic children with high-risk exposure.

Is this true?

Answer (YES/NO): NO